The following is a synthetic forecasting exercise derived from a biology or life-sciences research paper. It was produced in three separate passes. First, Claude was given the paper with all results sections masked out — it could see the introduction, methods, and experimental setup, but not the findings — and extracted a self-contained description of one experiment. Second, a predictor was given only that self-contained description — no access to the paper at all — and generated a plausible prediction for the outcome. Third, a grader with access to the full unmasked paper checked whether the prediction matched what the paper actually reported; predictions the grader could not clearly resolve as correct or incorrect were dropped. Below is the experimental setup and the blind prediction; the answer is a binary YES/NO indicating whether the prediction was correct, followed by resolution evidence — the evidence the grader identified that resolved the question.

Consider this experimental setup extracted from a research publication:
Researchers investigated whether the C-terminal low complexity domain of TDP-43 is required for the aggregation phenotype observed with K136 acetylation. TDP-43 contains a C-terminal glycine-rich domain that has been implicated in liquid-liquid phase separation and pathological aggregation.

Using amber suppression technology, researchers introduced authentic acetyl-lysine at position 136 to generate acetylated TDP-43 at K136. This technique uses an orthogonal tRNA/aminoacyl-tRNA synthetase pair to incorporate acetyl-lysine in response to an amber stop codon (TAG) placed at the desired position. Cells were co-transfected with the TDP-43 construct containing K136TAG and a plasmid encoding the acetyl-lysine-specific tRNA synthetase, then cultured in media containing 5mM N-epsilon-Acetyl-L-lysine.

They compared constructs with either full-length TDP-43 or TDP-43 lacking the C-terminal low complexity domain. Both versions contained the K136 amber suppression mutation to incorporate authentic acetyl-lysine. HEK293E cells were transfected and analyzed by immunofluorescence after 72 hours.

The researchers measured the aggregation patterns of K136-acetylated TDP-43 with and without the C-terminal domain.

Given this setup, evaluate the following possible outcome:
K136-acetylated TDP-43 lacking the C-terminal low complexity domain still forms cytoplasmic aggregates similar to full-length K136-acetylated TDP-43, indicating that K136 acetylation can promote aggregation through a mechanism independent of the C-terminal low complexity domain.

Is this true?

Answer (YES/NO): NO